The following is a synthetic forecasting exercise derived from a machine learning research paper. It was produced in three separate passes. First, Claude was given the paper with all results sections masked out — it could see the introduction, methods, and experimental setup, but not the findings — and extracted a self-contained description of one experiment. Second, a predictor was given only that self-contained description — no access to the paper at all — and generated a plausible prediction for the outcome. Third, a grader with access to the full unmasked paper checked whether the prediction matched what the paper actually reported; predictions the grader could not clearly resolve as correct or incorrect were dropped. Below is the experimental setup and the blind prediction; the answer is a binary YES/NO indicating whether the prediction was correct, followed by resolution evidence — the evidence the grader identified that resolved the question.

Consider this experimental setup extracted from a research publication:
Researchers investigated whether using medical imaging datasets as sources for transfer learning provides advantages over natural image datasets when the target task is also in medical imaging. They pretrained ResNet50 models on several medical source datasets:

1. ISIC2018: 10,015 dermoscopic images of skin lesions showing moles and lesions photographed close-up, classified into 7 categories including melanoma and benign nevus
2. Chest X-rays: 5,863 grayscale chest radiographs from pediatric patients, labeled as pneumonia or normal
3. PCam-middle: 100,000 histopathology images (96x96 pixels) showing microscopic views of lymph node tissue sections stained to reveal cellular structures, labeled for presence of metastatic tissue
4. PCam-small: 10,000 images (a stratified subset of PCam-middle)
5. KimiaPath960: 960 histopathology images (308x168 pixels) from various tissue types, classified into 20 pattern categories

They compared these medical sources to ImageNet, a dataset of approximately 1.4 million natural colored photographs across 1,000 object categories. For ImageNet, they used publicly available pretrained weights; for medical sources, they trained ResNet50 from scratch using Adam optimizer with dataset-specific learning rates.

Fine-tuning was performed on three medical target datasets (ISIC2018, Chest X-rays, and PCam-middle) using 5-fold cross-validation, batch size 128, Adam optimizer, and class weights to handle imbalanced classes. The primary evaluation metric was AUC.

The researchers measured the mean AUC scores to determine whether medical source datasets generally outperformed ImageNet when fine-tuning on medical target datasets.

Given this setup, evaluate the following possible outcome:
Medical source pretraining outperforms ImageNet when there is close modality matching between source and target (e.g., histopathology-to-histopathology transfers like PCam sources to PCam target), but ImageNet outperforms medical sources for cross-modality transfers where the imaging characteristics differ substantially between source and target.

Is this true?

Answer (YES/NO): NO